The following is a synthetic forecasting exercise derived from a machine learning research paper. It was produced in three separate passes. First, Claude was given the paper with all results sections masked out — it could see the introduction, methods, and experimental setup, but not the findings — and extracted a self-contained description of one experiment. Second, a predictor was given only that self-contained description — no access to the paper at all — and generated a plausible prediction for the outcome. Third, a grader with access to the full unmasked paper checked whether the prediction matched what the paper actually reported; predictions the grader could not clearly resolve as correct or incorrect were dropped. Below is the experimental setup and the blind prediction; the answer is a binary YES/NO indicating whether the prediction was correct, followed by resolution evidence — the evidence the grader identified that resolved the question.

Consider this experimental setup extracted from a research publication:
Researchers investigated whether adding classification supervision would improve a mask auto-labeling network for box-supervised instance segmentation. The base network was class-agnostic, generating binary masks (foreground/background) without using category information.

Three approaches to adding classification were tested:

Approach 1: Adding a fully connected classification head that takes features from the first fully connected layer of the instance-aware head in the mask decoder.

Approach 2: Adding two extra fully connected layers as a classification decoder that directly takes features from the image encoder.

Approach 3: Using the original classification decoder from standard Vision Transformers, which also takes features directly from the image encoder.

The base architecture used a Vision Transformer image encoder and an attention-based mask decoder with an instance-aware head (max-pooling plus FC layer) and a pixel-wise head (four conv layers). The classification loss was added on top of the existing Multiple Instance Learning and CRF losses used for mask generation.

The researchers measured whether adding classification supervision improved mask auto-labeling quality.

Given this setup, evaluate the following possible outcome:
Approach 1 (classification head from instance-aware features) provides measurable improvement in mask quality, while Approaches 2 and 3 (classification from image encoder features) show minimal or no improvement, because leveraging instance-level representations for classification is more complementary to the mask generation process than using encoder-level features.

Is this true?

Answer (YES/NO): NO